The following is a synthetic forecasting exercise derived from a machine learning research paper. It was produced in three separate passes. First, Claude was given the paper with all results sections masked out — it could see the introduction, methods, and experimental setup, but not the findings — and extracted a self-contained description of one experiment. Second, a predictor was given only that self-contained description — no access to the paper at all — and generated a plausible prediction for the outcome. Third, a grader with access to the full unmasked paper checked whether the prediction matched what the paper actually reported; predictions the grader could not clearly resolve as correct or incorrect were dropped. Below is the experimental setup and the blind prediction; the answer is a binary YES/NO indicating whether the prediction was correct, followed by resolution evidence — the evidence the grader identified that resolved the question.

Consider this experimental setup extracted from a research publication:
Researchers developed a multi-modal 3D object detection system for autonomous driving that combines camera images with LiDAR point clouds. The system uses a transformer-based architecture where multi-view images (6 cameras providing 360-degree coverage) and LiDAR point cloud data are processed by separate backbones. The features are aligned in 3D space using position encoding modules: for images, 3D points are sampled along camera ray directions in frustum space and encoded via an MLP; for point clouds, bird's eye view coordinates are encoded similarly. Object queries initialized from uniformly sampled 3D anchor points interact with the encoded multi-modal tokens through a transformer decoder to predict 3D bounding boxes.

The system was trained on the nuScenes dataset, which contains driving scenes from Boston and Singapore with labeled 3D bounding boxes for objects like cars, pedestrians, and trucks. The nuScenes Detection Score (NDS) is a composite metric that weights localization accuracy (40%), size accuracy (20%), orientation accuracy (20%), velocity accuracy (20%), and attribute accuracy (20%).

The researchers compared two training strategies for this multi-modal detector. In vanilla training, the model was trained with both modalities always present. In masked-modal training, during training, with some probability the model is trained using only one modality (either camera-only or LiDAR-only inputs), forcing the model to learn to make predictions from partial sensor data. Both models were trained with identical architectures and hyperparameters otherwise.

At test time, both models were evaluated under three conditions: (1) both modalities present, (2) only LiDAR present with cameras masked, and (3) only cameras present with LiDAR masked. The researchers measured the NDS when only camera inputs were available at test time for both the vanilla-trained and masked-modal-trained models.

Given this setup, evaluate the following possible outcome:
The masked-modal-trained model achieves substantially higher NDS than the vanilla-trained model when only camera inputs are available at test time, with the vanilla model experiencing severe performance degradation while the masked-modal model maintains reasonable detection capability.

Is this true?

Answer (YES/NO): YES